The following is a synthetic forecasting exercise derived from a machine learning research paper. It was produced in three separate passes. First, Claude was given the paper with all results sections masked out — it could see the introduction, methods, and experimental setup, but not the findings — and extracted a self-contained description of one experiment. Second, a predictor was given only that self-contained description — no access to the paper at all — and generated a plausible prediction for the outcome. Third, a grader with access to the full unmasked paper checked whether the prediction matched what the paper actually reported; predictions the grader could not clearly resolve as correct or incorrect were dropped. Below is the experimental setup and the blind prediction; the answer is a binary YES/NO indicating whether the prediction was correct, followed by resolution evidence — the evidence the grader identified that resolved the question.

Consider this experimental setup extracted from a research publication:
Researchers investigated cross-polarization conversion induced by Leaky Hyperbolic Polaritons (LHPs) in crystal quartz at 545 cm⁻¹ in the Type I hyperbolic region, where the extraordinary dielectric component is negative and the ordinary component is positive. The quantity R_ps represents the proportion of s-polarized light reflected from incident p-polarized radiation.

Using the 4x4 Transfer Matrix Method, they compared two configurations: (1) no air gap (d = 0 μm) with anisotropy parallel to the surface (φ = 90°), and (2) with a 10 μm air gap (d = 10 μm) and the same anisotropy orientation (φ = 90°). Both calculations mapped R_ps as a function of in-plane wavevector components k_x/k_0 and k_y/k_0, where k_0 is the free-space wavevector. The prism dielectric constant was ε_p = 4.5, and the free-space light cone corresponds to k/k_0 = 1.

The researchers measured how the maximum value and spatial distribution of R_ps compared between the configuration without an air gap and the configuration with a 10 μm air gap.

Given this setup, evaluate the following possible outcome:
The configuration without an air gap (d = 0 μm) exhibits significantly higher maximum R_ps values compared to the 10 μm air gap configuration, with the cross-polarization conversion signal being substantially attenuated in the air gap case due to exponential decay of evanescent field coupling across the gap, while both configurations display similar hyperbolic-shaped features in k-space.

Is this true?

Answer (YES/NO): NO